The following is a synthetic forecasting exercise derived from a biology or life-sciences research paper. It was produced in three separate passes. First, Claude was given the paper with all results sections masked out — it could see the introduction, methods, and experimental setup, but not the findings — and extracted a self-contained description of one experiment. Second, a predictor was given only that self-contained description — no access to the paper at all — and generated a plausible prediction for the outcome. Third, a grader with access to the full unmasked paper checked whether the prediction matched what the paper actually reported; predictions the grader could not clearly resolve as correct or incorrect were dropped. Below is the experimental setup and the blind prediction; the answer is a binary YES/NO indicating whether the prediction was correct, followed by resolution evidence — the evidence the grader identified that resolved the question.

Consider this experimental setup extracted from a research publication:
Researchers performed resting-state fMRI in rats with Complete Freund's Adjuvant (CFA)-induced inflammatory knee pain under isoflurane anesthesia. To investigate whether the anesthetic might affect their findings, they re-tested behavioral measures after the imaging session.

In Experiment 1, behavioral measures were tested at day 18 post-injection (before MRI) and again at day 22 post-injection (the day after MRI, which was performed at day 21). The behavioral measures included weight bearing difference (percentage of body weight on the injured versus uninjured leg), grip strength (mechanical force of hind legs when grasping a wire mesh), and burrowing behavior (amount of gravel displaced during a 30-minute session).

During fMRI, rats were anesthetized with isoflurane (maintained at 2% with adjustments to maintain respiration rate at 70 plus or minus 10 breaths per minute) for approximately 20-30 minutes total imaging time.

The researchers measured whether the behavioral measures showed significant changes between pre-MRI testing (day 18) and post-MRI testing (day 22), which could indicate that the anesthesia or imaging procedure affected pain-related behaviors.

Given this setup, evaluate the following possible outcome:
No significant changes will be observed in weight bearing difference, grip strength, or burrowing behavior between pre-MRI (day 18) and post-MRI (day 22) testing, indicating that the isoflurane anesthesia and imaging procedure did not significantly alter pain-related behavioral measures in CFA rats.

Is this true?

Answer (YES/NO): YES